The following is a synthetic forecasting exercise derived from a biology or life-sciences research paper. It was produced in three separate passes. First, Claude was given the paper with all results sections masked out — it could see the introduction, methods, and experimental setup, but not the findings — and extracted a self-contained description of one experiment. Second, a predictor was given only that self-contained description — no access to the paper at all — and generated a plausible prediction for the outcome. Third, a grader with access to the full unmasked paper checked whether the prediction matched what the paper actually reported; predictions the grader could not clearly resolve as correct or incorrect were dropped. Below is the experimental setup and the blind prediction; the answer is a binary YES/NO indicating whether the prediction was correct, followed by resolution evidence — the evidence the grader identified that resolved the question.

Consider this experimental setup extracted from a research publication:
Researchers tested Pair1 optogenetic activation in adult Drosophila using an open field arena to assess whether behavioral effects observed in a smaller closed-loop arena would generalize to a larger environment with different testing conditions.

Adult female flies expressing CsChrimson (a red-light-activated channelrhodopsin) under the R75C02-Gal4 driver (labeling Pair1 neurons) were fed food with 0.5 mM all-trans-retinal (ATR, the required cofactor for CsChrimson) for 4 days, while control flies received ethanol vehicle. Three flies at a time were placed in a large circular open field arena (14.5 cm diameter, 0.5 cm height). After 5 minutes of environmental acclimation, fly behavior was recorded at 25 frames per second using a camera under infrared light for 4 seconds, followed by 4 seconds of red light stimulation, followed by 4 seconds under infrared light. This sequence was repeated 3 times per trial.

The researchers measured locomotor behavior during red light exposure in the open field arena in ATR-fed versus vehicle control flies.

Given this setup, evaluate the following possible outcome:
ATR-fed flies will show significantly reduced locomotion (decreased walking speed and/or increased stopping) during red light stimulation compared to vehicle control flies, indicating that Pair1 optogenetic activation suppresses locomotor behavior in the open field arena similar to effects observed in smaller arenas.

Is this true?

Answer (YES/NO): YES